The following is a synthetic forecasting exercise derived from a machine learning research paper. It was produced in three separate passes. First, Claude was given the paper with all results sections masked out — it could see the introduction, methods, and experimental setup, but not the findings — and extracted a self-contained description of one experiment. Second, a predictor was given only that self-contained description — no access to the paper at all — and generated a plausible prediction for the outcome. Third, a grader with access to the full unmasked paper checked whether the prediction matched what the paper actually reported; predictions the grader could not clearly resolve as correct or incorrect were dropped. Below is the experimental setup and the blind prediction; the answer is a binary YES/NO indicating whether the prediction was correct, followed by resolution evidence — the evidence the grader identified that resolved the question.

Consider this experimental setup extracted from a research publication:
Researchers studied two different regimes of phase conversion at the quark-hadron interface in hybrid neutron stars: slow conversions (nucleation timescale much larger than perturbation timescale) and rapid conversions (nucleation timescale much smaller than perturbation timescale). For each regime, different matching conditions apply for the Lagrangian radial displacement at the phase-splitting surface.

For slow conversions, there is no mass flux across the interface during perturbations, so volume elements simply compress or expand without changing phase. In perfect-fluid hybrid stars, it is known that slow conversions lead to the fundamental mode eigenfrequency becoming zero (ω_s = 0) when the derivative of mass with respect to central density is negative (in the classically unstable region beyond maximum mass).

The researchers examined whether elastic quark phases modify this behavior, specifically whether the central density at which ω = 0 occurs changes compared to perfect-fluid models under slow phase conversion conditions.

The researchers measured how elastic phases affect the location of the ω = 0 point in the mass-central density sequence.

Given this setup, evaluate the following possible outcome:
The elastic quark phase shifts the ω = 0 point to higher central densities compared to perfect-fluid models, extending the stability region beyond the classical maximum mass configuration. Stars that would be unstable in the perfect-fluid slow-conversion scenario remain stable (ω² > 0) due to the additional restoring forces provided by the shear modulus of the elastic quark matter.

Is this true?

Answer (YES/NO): YES